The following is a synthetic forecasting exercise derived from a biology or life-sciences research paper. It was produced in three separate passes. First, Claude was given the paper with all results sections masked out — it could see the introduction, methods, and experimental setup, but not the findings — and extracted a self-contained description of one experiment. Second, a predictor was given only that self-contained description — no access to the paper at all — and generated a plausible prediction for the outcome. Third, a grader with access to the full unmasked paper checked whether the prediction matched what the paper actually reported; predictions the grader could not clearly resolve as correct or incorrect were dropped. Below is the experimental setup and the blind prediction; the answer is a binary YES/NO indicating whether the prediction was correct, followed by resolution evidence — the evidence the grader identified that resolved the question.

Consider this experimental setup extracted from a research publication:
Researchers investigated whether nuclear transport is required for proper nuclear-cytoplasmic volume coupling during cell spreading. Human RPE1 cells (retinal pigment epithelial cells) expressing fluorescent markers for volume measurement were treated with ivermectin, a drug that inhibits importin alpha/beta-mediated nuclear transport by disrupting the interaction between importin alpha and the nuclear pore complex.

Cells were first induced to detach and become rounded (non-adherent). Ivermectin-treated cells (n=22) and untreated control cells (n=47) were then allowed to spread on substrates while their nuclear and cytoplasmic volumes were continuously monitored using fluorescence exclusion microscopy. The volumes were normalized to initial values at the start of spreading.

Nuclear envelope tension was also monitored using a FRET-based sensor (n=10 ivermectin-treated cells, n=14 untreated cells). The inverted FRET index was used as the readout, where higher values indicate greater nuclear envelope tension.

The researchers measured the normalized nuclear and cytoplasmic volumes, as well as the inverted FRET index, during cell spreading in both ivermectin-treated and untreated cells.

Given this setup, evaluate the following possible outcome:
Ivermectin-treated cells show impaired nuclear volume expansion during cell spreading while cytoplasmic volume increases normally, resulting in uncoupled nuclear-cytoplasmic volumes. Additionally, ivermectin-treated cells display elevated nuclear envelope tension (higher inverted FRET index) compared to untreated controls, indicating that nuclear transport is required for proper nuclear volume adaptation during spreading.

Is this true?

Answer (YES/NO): NO